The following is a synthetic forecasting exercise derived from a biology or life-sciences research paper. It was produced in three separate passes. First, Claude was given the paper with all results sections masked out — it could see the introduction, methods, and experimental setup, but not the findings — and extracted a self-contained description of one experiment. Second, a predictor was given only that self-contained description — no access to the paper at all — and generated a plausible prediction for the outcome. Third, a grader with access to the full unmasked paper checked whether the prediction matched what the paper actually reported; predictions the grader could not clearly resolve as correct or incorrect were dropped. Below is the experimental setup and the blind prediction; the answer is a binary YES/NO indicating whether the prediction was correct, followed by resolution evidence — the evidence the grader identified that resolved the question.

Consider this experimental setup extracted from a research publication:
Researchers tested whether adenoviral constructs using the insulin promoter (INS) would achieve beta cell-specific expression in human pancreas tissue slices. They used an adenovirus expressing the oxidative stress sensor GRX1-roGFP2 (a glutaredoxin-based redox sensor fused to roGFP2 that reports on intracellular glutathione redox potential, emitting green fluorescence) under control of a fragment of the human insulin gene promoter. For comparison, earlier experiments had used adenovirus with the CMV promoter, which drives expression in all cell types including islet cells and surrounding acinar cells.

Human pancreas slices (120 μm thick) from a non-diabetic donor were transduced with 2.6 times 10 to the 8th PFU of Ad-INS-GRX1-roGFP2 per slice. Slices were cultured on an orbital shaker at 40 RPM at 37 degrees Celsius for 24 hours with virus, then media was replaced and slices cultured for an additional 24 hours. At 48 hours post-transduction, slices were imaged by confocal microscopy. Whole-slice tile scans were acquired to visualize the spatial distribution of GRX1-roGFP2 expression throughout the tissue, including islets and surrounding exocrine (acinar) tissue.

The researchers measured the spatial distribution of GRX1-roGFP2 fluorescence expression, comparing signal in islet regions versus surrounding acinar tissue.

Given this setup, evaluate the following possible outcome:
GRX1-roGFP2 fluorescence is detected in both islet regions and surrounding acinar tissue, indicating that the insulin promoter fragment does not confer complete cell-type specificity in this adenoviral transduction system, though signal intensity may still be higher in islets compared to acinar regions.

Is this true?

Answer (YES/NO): NO